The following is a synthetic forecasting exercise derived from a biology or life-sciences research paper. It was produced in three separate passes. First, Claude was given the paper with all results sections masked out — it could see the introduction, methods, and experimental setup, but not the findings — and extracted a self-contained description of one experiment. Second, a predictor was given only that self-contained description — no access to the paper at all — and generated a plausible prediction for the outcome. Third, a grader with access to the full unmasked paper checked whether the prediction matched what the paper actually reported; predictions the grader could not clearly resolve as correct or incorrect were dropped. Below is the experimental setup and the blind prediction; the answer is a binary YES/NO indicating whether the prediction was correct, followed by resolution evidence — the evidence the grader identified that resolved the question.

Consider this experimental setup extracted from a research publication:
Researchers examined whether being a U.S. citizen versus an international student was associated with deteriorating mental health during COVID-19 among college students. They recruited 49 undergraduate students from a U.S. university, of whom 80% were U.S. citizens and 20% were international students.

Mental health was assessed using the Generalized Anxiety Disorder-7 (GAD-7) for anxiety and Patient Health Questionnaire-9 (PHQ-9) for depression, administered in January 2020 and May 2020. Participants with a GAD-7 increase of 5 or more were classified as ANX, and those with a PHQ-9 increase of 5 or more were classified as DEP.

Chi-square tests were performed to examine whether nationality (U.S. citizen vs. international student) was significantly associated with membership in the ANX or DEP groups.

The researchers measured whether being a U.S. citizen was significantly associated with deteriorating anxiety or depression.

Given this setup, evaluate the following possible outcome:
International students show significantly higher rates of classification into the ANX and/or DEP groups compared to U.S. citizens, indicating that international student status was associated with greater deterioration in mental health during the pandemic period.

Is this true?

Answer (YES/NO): NO